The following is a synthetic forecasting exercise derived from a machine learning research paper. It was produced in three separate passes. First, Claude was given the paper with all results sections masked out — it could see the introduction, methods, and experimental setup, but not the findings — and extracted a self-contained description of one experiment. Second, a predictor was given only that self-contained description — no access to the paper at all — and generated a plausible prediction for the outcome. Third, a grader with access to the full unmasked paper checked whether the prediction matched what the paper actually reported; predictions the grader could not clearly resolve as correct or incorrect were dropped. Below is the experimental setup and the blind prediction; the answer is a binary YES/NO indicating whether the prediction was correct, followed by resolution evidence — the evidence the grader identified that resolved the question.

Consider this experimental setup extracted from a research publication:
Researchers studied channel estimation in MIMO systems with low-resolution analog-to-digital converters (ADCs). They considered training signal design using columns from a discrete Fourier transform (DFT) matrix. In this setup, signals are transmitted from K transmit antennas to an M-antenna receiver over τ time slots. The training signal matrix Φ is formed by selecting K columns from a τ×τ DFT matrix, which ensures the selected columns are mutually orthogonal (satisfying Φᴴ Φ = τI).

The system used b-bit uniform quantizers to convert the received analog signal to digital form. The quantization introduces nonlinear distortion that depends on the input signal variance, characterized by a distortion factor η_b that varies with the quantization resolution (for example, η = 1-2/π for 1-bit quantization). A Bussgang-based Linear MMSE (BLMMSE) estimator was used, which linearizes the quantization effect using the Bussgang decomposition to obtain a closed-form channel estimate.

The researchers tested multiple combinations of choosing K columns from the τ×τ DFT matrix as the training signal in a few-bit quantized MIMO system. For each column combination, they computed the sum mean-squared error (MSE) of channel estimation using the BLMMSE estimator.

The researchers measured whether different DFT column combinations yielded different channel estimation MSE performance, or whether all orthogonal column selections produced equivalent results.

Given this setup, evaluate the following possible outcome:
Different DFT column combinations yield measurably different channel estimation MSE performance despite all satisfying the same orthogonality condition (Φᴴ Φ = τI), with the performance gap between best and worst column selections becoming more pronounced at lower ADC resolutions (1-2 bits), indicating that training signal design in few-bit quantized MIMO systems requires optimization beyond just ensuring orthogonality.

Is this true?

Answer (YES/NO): NO